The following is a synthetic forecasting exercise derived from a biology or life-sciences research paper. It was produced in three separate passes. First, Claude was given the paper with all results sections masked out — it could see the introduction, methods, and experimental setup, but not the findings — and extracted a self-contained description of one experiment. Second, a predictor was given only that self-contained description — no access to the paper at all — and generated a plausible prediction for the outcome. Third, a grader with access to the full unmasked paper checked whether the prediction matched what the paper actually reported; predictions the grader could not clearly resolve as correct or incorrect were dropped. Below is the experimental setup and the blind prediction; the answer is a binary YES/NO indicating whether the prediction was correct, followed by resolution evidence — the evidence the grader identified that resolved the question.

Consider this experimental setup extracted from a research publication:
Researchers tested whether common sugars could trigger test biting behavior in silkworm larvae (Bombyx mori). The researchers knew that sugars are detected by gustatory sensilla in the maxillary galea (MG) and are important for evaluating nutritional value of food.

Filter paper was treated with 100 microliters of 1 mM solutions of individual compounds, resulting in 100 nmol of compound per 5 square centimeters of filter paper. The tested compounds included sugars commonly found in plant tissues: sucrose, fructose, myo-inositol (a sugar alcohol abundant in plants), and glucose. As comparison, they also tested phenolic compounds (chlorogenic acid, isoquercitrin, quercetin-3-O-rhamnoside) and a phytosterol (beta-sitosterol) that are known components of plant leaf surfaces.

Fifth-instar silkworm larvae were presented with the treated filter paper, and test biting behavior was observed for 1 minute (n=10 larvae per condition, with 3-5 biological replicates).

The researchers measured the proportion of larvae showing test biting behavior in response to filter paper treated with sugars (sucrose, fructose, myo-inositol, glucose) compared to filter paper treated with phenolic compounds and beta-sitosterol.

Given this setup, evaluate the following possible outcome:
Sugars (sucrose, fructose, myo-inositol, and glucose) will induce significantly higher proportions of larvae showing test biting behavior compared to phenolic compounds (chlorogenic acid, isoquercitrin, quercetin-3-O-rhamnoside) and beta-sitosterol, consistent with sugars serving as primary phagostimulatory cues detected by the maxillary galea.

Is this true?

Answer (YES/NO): NO